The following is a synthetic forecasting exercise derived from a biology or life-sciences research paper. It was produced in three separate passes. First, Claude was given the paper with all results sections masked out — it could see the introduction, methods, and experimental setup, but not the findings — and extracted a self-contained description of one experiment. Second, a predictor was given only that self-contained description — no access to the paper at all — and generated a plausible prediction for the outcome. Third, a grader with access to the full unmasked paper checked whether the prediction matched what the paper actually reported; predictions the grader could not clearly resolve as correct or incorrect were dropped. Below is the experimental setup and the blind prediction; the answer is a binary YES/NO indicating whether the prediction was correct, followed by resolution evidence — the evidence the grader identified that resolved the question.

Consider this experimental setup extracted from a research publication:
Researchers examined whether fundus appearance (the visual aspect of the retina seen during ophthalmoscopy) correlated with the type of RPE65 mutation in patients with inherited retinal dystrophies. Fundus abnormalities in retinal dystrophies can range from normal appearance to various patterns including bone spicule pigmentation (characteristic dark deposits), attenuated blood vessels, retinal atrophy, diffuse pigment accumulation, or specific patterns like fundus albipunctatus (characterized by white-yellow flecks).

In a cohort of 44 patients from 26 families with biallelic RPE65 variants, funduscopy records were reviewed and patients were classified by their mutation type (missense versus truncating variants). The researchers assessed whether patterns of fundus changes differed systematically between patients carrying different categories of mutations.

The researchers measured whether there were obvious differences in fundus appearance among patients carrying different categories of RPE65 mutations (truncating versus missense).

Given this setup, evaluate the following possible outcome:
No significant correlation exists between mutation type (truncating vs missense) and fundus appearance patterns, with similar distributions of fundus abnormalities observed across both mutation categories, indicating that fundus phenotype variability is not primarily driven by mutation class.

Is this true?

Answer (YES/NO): YES